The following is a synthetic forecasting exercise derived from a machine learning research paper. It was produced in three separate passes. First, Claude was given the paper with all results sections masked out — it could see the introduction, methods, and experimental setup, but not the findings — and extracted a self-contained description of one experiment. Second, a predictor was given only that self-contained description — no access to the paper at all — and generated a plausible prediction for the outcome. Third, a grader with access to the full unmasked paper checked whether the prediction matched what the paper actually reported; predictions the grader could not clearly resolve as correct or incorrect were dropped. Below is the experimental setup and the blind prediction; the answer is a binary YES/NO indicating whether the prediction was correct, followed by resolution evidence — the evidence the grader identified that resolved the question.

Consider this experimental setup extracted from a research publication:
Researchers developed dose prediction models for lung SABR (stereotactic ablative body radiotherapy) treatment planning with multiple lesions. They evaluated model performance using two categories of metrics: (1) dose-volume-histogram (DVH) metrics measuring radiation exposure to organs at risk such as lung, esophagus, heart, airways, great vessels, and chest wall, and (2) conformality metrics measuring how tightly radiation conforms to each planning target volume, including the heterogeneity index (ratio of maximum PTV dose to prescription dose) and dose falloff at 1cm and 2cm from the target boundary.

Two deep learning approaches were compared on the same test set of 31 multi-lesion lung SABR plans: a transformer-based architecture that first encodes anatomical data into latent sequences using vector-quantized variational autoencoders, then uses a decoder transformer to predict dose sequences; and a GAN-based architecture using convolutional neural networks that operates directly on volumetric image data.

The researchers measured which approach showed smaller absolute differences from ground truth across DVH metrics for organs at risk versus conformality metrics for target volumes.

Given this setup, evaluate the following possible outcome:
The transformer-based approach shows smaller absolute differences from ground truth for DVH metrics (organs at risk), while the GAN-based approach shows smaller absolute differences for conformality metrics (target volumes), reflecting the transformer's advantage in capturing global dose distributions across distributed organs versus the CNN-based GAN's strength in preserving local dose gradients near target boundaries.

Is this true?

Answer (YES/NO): NO